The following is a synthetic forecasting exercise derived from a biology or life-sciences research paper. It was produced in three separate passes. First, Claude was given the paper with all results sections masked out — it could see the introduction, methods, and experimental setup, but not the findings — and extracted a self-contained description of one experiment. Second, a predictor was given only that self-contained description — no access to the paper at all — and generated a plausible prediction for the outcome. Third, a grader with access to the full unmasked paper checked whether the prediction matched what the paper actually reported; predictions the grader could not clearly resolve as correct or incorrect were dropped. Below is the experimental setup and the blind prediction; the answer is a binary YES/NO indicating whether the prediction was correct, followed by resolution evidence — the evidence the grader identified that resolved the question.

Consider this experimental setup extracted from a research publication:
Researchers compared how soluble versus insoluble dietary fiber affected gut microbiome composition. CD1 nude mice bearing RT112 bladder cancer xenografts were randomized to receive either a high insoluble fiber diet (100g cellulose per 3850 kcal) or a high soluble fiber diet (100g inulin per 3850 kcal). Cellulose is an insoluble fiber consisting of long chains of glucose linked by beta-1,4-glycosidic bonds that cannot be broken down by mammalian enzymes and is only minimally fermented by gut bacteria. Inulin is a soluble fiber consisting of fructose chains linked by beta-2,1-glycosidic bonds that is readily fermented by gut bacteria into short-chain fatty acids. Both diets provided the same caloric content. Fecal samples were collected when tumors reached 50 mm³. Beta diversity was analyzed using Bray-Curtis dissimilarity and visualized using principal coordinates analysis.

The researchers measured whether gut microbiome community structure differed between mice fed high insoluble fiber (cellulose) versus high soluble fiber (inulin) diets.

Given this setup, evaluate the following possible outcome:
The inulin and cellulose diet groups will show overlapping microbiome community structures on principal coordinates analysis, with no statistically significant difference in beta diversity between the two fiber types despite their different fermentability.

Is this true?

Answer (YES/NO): NO